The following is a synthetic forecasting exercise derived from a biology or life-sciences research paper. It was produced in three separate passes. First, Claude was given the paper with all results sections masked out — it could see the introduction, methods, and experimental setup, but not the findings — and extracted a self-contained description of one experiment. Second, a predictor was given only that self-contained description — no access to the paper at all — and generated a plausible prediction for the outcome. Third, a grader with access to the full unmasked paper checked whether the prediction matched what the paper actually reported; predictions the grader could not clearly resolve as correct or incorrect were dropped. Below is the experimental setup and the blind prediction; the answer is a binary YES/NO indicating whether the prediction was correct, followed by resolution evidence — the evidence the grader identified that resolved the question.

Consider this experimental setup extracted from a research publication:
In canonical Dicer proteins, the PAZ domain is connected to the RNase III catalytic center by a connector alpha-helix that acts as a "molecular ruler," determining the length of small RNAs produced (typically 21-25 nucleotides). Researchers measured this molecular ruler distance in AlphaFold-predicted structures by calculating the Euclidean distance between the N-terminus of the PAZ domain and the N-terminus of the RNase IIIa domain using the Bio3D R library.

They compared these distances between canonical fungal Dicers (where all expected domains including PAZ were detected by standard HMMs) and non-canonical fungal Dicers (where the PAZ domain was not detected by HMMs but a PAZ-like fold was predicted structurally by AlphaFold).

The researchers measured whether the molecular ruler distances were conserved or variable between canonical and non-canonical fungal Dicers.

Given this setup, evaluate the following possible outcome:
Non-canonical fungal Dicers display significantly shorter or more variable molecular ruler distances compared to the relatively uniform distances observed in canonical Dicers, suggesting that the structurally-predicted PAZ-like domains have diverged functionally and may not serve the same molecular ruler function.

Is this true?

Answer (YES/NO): NO